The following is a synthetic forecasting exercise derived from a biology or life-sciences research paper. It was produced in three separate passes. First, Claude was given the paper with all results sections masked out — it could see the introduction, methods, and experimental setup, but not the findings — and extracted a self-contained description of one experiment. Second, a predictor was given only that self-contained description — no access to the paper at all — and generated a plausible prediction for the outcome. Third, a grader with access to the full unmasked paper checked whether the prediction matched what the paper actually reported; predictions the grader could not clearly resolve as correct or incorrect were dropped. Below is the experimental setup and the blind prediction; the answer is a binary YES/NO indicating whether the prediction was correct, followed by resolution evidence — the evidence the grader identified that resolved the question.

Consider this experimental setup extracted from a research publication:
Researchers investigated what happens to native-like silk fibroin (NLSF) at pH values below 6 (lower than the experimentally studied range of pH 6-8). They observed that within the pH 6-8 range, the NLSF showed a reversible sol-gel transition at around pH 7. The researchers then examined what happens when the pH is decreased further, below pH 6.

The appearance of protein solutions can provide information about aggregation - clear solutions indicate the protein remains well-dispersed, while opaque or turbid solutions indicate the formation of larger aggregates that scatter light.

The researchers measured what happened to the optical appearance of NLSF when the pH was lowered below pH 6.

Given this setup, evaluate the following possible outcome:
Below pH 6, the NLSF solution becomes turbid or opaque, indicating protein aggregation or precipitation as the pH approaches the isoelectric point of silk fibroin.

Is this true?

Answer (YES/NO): YES